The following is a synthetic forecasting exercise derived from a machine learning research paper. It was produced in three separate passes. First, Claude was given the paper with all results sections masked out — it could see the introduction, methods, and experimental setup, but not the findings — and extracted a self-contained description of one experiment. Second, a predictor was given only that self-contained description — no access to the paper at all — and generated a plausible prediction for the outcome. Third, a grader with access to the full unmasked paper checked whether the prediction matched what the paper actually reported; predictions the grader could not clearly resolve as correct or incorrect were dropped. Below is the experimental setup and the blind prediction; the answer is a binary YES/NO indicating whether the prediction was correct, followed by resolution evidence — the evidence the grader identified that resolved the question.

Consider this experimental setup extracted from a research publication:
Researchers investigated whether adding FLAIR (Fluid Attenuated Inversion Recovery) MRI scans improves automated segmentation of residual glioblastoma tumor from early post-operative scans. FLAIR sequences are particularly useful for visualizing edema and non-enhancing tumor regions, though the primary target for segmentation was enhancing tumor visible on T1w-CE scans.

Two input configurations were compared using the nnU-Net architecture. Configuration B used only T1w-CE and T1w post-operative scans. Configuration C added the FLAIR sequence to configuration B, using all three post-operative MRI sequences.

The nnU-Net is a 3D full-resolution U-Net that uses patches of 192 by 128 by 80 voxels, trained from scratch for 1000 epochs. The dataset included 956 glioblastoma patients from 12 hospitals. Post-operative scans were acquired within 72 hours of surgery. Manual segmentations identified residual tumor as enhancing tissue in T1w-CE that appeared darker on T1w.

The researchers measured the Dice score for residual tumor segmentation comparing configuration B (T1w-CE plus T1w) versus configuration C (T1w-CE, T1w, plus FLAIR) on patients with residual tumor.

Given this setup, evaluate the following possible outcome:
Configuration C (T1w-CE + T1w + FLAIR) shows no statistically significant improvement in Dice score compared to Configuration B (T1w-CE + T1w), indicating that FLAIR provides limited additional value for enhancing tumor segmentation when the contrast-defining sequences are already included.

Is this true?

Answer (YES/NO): YES